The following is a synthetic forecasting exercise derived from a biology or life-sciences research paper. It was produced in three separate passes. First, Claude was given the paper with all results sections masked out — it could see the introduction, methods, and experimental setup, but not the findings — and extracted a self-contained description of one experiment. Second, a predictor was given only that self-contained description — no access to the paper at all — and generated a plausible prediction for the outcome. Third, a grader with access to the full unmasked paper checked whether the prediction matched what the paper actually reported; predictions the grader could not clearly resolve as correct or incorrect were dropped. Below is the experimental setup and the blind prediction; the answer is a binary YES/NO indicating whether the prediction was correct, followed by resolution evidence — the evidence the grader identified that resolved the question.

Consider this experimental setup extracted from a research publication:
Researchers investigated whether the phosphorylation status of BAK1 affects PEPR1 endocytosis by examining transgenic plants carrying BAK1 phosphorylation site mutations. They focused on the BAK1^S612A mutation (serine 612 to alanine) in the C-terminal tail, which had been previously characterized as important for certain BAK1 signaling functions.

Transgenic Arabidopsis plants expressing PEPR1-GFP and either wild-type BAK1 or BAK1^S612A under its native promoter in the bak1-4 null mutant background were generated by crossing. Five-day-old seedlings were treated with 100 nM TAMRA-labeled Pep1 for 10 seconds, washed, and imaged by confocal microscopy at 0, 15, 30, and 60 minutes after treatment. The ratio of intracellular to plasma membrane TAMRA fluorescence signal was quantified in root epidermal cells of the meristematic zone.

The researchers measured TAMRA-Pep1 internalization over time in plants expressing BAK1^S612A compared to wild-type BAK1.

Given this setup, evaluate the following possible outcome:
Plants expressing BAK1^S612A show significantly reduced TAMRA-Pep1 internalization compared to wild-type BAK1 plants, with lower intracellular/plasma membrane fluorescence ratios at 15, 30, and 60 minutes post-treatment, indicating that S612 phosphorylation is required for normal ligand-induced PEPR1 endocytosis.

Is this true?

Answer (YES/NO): YES